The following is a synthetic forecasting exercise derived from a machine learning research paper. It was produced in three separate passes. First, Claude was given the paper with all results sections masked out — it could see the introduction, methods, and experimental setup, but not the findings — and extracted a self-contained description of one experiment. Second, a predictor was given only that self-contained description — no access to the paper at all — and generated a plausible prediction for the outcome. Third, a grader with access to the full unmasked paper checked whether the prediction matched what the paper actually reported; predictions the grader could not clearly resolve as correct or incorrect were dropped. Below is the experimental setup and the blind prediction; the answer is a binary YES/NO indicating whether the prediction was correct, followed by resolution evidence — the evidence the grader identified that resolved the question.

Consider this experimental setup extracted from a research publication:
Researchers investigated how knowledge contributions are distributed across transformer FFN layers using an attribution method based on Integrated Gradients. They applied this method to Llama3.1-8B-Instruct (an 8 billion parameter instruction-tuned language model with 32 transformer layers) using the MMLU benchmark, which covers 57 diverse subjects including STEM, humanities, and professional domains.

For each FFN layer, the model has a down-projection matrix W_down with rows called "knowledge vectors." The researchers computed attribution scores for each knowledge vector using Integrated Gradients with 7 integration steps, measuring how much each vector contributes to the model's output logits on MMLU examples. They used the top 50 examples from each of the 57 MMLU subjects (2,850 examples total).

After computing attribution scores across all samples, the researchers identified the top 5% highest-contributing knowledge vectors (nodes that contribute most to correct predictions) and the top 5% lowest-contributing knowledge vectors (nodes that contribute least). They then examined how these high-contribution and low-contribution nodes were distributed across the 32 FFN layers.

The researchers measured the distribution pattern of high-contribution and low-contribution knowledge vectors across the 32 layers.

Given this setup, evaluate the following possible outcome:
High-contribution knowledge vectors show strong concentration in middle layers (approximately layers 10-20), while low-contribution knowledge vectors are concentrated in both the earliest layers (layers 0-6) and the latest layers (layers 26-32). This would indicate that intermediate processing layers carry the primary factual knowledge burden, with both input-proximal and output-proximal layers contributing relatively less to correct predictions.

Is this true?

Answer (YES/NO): NO